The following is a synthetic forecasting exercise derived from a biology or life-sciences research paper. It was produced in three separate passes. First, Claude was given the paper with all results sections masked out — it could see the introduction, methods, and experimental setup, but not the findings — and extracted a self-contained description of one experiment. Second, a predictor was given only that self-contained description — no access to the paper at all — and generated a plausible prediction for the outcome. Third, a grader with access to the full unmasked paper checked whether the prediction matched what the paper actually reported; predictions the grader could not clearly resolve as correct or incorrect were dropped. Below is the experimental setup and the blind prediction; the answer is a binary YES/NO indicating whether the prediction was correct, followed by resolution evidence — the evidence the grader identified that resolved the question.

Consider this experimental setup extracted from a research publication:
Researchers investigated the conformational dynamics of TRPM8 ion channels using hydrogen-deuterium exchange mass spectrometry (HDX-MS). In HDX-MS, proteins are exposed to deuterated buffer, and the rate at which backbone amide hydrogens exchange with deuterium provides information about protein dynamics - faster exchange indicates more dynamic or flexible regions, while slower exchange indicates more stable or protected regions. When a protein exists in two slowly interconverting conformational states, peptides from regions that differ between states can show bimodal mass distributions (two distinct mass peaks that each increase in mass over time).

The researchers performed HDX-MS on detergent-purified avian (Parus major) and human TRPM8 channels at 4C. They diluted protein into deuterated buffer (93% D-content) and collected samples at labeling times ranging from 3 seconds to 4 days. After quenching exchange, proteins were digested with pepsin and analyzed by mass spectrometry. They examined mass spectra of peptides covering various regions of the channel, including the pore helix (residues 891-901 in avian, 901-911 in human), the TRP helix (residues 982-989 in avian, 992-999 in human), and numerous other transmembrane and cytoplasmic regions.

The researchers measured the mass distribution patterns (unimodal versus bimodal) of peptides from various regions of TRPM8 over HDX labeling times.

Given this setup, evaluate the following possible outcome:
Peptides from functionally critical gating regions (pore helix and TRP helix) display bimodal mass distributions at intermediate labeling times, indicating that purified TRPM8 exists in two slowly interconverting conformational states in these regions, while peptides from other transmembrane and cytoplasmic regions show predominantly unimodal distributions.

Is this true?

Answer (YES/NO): YES